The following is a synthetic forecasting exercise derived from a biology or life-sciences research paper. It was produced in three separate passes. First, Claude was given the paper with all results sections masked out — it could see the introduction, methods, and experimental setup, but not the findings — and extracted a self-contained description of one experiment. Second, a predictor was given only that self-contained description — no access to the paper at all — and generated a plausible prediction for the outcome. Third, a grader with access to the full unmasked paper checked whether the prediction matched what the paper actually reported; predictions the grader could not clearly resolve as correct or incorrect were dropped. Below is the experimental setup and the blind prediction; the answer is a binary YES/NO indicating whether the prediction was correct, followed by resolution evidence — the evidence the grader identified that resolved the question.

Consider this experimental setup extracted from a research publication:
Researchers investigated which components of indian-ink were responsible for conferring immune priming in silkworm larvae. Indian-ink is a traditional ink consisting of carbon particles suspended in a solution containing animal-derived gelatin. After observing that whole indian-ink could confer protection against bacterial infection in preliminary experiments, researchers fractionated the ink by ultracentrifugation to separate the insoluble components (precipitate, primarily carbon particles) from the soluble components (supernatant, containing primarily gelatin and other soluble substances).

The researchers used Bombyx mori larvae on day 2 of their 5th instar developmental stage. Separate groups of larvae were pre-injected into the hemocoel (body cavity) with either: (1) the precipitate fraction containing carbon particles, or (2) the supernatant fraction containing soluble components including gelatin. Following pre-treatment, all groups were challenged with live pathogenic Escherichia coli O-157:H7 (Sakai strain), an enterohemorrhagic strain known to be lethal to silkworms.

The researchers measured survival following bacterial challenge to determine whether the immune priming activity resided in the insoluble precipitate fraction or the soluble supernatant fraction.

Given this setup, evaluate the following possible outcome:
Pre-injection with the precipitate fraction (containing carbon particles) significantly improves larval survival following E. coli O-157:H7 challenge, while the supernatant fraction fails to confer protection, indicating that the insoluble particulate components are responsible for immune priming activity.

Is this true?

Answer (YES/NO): NO